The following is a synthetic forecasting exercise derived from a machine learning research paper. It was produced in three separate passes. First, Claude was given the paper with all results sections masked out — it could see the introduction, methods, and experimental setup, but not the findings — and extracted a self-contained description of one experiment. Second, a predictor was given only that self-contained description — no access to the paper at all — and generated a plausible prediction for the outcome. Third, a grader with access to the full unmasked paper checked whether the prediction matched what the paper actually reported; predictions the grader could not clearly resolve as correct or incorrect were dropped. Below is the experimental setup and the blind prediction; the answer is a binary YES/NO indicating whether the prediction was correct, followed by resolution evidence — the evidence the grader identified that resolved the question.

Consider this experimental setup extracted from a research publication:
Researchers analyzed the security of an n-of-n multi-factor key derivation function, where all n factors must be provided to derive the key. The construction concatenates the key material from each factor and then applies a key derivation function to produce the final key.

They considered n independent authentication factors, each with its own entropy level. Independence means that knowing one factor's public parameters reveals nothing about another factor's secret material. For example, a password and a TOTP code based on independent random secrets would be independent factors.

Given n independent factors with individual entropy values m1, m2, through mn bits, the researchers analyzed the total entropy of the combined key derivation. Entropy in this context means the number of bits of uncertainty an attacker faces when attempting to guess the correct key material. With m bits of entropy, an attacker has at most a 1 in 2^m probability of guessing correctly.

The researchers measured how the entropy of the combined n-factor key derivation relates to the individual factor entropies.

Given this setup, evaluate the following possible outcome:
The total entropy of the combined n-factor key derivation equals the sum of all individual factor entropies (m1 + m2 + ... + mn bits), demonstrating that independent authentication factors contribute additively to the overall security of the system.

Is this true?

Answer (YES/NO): YES